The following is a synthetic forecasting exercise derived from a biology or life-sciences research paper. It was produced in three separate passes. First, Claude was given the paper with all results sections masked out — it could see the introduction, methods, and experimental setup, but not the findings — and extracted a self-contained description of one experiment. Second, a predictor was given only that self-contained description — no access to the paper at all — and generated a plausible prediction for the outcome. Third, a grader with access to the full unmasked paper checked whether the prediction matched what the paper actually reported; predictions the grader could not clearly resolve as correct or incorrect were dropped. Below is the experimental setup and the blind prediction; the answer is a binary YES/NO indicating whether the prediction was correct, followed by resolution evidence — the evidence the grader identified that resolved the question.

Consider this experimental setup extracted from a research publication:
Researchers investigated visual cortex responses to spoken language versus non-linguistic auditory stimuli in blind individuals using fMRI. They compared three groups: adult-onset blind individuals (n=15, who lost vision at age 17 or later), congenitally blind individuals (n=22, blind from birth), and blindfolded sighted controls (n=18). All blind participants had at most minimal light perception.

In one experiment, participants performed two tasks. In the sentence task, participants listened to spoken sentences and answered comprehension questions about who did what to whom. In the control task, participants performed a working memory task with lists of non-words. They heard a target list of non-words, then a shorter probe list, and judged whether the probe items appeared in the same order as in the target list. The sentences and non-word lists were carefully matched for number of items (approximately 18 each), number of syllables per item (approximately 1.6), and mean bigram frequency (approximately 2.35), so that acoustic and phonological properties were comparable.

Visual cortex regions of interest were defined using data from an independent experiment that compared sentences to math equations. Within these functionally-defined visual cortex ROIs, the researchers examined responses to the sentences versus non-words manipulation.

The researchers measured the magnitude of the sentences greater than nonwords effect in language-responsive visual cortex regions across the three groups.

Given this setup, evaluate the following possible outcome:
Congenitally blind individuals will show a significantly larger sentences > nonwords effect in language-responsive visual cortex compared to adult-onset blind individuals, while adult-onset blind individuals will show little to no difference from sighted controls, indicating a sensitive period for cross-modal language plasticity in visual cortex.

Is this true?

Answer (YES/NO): YES